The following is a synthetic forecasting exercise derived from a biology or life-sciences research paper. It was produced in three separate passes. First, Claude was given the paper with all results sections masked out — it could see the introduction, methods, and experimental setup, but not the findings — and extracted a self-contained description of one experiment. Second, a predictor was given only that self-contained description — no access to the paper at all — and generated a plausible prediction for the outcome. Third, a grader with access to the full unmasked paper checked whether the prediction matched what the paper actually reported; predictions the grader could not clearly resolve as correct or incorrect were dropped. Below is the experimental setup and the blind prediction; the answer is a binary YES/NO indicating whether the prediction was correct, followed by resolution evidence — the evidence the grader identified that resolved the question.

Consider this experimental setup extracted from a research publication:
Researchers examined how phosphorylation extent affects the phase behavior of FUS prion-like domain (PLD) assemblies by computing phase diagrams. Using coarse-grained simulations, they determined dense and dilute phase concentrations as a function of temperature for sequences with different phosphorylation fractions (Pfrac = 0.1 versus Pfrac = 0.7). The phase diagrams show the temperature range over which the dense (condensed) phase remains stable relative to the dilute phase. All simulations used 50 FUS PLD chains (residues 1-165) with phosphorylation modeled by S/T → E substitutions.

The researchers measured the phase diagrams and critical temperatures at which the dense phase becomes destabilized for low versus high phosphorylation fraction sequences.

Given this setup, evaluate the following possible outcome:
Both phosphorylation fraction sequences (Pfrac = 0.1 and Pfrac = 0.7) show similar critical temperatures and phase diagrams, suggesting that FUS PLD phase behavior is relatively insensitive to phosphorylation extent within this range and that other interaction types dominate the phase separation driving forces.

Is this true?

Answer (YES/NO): NO